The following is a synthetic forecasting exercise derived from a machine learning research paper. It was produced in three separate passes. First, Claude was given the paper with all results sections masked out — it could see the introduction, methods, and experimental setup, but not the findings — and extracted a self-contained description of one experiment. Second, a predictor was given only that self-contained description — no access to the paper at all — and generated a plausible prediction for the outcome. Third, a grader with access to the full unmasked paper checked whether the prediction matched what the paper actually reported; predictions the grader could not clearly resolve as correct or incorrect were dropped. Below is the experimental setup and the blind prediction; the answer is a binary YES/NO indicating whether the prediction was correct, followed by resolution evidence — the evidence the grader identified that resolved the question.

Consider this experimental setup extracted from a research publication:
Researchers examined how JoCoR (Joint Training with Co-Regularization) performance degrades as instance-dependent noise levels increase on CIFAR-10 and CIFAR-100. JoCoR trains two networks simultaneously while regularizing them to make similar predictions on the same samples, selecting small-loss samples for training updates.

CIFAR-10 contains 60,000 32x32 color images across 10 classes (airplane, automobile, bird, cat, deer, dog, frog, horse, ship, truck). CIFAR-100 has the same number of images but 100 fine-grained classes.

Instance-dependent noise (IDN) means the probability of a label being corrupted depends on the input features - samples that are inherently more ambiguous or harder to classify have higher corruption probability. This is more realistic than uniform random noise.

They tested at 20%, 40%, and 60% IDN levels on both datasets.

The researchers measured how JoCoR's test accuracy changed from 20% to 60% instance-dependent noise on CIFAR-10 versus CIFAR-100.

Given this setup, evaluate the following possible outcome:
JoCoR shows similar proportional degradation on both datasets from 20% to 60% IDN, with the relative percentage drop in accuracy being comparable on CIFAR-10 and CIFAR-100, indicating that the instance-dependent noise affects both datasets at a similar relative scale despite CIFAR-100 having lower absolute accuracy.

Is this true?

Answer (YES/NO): NO